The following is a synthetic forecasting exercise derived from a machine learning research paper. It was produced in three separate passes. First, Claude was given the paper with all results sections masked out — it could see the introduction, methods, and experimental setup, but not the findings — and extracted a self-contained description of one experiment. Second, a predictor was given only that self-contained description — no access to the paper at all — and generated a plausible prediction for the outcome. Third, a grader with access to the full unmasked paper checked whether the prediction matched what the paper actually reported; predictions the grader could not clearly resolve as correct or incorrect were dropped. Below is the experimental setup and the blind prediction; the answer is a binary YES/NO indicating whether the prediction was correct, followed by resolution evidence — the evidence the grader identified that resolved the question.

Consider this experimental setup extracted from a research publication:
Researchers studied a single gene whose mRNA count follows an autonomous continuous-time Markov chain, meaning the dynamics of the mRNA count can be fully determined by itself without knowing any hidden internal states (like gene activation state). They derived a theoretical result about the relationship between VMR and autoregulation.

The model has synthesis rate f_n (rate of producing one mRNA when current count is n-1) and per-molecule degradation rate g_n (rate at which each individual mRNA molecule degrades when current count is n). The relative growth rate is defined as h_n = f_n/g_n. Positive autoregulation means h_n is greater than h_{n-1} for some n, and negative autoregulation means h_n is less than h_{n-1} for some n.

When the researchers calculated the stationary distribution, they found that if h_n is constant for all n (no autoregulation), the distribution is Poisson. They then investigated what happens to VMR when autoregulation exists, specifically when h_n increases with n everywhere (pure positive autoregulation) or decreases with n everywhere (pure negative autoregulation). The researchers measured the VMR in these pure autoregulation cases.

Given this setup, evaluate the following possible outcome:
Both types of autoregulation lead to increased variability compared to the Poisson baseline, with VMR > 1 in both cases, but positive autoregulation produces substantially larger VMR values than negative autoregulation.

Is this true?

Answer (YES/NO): NO